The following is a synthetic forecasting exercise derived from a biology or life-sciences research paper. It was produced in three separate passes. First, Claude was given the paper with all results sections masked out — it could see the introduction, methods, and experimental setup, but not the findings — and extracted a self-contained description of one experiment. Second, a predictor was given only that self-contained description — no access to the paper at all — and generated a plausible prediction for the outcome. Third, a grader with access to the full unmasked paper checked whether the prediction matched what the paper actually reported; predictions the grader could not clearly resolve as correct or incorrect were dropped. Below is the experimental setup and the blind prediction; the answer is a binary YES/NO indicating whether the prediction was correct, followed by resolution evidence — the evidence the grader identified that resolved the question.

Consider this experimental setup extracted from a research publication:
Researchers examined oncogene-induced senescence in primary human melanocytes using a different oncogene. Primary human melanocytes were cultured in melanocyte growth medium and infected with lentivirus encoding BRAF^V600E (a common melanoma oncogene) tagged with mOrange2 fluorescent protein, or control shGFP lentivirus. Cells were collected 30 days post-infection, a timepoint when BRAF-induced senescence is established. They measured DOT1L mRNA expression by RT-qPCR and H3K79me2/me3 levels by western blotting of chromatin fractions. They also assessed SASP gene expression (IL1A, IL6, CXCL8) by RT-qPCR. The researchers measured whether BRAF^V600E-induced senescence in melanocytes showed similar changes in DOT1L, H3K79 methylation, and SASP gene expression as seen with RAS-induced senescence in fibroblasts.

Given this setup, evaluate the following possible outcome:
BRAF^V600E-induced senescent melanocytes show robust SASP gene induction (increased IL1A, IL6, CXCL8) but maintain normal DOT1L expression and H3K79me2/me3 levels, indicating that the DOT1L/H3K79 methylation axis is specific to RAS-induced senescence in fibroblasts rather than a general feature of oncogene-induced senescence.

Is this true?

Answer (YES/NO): NO